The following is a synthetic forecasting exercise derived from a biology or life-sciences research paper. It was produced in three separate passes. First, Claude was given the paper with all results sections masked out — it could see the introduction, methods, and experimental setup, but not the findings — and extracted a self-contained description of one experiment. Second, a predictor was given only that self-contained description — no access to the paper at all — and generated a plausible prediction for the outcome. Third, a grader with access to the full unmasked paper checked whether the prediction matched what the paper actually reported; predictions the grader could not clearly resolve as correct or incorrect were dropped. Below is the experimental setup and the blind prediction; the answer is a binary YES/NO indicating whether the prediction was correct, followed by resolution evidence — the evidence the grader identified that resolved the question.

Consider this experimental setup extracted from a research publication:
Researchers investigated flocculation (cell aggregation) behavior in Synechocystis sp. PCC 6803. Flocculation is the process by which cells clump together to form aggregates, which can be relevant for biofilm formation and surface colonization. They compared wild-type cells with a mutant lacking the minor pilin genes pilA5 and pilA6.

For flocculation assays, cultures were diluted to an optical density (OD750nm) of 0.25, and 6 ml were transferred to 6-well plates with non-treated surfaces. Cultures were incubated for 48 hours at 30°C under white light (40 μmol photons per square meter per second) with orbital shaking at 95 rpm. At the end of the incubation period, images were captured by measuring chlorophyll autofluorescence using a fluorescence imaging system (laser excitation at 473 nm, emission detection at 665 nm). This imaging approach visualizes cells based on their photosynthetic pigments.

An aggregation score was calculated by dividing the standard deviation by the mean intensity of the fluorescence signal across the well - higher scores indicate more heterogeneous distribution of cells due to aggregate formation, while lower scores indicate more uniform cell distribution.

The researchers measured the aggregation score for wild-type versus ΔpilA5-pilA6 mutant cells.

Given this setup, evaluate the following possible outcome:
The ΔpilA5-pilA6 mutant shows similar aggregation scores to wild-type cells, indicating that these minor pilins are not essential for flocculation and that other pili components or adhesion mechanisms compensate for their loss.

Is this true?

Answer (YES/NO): YES